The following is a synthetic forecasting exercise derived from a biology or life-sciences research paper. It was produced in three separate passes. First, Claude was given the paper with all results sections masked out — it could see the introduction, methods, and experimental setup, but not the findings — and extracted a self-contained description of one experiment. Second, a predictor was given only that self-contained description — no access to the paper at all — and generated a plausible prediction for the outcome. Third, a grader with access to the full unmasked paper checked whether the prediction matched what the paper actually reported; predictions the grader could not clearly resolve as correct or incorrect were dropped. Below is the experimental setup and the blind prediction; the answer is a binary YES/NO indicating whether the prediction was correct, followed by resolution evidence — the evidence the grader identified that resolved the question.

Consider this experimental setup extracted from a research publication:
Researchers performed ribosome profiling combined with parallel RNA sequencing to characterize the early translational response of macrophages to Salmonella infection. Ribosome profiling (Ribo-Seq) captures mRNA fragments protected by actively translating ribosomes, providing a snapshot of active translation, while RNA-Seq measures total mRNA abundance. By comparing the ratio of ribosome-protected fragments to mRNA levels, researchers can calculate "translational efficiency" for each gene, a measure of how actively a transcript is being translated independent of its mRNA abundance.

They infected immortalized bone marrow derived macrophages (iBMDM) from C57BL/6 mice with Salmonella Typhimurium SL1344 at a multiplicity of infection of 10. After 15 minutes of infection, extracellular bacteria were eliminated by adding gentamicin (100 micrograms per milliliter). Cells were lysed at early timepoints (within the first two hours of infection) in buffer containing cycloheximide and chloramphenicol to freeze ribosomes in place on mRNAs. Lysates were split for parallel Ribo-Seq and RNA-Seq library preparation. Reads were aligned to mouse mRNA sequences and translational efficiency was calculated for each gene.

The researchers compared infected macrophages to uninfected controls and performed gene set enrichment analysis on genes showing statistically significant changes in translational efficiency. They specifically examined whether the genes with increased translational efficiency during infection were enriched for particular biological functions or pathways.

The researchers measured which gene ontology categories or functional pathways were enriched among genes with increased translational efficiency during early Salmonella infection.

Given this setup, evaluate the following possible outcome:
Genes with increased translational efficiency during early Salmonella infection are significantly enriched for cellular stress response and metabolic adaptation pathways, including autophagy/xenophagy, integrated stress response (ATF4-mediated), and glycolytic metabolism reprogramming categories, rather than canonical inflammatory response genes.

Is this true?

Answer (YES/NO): NO